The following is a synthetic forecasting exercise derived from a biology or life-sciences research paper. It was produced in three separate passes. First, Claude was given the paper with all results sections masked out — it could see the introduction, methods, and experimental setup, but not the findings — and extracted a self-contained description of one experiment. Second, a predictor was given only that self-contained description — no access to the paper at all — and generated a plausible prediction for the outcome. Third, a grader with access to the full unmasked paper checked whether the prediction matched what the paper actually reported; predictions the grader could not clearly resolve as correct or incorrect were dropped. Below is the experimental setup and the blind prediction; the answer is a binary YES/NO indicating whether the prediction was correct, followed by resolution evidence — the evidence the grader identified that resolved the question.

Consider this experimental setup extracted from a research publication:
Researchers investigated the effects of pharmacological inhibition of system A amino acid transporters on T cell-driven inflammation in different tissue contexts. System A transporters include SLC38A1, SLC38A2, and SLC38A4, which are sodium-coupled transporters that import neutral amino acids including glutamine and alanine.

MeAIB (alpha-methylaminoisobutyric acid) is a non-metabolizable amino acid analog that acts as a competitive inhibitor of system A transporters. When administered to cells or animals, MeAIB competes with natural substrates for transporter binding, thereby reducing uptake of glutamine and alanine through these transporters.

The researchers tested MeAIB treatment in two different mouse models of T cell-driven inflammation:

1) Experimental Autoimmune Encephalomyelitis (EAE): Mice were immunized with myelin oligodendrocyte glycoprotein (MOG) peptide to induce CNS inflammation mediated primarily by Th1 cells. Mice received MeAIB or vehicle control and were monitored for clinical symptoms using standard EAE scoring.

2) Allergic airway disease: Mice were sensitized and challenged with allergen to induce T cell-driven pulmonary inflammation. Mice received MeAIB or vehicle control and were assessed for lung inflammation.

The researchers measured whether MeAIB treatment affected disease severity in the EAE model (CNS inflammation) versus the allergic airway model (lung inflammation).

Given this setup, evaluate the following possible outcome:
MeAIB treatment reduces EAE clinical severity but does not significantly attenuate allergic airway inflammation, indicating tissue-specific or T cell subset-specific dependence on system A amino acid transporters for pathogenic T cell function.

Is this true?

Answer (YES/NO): NO